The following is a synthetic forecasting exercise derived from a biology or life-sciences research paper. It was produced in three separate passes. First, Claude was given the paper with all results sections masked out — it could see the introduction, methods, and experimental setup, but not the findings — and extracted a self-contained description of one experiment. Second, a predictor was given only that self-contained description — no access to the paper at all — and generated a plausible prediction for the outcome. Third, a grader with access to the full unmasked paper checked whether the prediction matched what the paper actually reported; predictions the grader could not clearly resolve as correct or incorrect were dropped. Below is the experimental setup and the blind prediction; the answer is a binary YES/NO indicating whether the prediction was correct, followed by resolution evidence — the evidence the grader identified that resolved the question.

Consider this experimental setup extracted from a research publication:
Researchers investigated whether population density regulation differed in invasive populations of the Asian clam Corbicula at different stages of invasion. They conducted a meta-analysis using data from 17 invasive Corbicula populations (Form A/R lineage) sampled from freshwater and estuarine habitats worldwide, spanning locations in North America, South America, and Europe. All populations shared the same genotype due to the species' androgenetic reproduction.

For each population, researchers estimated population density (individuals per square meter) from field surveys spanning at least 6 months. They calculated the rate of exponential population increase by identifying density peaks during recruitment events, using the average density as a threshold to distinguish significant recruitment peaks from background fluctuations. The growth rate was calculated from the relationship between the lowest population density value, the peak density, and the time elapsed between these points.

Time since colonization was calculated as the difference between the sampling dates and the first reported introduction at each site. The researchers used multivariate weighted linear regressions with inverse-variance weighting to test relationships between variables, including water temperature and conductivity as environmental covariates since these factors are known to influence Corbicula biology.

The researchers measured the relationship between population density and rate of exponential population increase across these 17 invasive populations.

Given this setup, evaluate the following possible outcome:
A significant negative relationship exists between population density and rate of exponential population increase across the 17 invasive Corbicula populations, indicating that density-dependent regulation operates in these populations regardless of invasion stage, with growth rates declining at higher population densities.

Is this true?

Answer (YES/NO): NO